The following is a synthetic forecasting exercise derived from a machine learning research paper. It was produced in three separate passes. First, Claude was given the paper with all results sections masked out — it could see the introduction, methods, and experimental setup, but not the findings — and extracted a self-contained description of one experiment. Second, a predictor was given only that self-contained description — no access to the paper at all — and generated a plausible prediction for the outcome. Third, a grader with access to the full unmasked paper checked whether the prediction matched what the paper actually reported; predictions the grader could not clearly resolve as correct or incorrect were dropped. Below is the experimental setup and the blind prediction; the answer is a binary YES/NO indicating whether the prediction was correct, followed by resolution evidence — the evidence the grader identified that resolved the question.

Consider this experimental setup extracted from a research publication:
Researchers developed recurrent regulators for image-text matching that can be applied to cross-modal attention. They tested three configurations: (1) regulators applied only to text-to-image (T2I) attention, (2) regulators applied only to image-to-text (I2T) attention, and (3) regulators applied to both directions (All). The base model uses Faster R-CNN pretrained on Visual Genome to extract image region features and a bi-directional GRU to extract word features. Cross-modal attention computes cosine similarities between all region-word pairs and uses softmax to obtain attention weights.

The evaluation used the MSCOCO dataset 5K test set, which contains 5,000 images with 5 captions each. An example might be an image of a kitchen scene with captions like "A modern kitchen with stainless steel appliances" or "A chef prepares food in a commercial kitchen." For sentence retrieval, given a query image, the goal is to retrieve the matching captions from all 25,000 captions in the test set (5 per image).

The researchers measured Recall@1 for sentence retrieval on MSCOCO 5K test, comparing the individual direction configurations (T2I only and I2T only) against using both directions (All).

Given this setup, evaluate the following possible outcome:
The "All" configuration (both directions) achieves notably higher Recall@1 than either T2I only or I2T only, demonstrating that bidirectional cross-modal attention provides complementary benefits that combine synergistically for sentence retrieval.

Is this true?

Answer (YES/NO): YES